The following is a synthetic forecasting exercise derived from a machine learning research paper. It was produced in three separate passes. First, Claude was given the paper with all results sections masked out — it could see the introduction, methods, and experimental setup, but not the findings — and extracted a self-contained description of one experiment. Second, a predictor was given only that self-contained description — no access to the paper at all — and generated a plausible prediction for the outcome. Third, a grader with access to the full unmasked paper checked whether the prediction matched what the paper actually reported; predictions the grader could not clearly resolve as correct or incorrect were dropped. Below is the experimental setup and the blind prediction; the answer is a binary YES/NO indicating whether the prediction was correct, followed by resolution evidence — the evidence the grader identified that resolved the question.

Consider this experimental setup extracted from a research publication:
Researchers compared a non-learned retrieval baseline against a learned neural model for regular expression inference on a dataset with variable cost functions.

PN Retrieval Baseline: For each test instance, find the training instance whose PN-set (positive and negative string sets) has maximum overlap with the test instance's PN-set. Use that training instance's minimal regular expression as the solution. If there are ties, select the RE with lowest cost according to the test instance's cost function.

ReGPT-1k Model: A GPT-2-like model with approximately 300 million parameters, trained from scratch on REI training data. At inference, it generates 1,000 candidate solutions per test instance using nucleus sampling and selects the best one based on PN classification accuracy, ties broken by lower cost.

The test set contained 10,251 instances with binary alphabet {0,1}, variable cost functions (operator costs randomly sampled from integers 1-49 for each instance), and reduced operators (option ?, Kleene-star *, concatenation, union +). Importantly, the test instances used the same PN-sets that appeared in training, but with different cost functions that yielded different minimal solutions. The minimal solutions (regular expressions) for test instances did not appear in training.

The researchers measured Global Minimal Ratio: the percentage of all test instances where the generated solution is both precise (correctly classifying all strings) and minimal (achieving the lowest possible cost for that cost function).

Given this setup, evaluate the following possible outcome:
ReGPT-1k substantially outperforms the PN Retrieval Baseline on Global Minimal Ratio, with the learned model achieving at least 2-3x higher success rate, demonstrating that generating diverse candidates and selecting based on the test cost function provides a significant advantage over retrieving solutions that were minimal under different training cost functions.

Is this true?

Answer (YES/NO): NO